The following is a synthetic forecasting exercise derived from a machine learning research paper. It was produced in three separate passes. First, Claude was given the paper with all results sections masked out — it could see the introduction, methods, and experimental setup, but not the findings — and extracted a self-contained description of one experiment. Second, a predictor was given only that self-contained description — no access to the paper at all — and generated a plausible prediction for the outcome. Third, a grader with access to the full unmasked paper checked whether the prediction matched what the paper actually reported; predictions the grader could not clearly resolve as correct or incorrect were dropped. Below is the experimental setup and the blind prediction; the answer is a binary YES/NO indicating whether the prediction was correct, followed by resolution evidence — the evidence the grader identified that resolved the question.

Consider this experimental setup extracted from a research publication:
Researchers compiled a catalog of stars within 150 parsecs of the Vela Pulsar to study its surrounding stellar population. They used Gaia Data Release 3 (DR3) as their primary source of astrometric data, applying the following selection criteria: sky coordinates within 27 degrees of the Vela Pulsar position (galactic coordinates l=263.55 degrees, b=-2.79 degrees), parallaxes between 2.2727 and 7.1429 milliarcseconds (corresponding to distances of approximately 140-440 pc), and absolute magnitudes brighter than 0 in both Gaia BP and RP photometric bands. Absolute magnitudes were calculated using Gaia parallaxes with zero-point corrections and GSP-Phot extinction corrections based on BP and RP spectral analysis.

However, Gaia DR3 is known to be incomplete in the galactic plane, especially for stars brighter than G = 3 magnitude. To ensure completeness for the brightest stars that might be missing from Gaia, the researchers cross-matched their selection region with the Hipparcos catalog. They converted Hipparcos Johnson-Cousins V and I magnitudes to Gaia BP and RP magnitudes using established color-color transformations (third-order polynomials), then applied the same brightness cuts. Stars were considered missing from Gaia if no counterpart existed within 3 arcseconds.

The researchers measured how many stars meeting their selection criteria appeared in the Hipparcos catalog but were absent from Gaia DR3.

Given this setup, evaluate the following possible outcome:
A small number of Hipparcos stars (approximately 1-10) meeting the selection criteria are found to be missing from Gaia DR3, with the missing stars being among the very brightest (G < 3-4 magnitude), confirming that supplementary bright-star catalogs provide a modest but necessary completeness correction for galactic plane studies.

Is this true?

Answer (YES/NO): NO